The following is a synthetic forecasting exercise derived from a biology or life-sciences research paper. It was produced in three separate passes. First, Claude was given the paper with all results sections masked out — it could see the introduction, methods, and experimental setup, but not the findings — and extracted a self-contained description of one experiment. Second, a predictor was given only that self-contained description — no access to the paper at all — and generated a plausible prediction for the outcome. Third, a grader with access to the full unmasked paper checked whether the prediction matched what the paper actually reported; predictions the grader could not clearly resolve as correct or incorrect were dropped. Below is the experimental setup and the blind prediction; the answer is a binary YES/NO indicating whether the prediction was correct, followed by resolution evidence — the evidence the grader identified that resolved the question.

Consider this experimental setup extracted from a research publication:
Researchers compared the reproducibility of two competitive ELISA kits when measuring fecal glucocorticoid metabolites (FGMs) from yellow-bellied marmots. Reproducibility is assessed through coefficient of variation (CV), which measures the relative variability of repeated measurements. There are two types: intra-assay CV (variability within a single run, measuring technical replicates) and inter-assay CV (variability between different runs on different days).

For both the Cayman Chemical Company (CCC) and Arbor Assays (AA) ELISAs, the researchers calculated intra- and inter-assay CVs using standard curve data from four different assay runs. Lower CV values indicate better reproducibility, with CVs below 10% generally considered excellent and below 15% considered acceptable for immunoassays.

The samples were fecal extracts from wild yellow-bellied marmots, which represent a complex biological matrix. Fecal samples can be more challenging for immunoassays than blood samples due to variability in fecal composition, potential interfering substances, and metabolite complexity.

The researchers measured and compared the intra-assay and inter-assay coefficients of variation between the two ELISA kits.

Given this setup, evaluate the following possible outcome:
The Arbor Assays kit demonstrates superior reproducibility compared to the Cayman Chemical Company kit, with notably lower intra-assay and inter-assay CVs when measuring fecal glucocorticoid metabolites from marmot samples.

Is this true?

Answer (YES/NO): YES